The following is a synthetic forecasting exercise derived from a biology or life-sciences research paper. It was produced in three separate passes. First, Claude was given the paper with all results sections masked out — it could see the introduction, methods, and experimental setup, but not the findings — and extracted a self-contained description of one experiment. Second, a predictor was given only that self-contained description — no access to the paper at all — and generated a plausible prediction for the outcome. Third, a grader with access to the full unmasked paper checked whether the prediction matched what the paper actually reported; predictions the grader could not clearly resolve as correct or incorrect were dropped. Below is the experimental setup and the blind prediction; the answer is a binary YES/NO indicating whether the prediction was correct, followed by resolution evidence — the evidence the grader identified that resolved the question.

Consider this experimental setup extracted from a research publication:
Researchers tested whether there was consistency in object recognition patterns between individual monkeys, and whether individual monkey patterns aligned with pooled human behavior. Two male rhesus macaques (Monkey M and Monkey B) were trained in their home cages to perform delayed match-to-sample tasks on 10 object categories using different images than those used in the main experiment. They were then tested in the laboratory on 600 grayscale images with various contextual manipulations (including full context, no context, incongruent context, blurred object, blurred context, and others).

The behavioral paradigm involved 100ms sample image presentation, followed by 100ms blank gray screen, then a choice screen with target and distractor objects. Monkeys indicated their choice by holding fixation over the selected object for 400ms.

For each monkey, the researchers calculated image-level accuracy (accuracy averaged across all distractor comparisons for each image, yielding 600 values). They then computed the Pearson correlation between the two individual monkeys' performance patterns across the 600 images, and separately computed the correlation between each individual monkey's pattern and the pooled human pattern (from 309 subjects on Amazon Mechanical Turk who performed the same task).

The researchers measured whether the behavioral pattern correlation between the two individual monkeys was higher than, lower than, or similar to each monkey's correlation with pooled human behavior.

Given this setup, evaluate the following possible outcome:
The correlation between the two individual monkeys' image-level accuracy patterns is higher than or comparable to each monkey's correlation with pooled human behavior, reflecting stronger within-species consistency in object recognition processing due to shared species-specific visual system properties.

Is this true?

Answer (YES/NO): YES